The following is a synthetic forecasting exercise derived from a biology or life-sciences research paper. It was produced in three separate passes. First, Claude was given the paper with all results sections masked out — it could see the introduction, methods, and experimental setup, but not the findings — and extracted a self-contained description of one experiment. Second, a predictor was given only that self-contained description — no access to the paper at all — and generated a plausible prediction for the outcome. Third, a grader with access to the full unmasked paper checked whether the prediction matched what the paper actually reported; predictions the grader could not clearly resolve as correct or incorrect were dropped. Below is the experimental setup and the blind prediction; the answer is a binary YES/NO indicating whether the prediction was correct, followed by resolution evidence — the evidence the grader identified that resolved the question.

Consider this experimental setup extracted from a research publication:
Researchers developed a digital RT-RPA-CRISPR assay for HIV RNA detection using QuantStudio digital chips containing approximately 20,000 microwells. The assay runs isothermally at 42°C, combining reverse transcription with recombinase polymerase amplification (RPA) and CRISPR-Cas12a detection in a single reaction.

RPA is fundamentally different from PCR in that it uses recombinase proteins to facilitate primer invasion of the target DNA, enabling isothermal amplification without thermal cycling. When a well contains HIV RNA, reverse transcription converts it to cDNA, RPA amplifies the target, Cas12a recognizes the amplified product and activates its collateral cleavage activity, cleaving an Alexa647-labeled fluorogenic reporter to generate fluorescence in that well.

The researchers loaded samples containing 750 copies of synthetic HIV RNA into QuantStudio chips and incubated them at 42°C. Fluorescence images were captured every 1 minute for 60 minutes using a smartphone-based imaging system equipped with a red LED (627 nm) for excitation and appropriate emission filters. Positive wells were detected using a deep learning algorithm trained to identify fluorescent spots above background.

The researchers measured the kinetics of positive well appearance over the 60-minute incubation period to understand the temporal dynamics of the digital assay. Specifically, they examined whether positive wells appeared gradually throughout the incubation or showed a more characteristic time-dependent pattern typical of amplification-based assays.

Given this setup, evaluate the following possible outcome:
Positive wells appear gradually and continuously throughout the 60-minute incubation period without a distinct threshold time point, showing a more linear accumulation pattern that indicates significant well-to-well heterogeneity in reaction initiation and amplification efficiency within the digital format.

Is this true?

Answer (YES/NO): NO